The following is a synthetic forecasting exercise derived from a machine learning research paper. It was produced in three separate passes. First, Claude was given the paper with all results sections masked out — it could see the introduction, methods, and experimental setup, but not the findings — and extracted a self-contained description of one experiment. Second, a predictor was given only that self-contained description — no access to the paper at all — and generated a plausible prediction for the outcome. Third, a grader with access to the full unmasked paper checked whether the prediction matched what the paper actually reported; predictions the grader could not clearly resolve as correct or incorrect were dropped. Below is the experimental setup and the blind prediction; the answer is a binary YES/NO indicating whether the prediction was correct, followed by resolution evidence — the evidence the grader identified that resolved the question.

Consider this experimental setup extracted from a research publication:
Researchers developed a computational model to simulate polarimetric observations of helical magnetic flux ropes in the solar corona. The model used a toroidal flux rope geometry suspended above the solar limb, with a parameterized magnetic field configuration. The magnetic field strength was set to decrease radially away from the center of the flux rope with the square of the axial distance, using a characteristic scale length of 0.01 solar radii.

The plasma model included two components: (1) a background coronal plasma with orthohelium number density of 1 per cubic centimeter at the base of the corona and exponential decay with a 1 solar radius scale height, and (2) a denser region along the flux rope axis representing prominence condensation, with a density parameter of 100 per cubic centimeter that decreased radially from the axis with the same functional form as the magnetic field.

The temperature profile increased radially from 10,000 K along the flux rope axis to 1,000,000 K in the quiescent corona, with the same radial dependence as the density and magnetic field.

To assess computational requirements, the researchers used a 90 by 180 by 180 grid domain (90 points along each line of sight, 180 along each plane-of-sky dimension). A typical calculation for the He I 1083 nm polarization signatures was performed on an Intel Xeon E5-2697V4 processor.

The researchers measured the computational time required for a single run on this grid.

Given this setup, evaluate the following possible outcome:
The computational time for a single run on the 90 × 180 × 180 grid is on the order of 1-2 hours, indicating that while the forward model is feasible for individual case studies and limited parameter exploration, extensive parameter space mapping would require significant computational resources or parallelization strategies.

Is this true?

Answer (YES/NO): NO